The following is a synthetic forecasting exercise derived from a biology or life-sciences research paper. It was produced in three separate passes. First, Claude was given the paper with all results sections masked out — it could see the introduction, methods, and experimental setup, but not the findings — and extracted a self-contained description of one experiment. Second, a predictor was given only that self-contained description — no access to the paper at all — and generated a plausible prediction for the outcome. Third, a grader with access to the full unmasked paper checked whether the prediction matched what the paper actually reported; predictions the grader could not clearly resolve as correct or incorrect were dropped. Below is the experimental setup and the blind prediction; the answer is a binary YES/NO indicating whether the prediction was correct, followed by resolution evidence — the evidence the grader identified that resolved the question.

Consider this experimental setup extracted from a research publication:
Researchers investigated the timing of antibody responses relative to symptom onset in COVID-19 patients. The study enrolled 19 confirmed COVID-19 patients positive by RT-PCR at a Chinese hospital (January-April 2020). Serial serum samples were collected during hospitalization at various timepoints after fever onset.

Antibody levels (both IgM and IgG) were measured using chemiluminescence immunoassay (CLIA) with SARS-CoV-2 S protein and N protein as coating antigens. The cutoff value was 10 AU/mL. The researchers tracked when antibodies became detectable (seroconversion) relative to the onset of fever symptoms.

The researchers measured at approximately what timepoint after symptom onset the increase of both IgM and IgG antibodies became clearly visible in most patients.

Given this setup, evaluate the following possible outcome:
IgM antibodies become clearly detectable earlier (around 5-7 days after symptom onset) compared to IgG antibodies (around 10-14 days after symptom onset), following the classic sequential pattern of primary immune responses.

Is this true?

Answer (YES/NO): NO